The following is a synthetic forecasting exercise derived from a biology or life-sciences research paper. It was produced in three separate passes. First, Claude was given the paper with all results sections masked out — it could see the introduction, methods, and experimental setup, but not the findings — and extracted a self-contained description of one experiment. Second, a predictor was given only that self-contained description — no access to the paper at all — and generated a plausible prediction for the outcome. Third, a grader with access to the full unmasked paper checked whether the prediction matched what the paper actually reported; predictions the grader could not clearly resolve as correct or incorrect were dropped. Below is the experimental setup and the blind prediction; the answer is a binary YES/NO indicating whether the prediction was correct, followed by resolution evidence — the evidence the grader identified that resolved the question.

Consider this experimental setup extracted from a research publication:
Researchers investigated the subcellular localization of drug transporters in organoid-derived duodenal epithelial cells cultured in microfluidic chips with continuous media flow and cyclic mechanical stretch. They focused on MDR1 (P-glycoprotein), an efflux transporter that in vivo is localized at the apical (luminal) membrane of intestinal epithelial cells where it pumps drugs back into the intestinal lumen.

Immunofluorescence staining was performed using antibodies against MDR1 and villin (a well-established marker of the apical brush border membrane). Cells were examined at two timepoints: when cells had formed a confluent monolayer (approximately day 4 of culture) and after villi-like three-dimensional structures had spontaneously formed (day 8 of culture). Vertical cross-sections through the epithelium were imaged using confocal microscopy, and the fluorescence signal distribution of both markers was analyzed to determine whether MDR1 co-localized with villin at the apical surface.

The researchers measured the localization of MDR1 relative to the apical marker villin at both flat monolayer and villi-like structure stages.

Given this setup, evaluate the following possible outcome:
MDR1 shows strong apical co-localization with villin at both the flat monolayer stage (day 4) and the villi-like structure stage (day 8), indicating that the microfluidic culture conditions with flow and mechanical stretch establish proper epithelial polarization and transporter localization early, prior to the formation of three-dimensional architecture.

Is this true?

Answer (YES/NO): YES